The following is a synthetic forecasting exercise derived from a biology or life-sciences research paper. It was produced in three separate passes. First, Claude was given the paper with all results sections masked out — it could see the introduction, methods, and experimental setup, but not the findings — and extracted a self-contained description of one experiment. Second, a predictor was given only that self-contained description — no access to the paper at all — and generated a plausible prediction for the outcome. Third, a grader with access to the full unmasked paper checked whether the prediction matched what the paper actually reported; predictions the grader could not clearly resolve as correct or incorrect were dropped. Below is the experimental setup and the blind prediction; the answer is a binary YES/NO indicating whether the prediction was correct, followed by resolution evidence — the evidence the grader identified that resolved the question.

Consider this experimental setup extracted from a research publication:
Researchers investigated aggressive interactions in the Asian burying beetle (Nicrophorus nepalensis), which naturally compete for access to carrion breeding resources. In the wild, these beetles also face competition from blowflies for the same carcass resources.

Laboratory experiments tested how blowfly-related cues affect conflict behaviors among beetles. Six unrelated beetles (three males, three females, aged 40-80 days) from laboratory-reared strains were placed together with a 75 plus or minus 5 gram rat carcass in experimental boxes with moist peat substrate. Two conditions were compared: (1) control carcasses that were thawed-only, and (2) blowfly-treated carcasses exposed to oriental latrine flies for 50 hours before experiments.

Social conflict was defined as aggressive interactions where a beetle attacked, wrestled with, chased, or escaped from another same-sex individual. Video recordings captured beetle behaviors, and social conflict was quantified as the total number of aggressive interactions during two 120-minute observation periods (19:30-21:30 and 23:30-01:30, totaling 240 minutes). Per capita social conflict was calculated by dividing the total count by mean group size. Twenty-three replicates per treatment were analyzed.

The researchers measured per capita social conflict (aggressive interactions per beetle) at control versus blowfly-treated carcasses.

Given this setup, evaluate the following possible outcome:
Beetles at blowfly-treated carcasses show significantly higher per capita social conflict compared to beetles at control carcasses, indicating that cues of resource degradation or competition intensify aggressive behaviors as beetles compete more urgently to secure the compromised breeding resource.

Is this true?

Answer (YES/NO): NO